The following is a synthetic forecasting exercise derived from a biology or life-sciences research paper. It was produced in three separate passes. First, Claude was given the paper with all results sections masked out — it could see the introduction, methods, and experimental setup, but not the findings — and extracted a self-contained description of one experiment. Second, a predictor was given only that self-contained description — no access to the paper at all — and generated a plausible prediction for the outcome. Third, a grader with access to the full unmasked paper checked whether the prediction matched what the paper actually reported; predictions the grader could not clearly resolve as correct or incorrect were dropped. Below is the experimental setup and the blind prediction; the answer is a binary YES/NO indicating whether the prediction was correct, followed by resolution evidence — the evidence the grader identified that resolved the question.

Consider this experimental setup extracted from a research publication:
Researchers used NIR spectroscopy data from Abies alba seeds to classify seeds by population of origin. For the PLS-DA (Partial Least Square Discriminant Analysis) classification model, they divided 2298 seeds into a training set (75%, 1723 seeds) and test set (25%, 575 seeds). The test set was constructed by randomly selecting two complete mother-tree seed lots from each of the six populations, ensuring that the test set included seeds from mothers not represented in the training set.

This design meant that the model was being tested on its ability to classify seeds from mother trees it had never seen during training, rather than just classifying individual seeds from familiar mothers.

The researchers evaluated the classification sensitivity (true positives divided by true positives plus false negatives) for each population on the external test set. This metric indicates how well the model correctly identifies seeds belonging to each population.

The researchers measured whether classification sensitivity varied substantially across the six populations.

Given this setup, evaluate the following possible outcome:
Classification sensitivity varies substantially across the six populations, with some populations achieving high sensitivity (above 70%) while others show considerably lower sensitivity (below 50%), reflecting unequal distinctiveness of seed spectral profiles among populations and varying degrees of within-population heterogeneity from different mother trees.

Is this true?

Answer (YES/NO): YES